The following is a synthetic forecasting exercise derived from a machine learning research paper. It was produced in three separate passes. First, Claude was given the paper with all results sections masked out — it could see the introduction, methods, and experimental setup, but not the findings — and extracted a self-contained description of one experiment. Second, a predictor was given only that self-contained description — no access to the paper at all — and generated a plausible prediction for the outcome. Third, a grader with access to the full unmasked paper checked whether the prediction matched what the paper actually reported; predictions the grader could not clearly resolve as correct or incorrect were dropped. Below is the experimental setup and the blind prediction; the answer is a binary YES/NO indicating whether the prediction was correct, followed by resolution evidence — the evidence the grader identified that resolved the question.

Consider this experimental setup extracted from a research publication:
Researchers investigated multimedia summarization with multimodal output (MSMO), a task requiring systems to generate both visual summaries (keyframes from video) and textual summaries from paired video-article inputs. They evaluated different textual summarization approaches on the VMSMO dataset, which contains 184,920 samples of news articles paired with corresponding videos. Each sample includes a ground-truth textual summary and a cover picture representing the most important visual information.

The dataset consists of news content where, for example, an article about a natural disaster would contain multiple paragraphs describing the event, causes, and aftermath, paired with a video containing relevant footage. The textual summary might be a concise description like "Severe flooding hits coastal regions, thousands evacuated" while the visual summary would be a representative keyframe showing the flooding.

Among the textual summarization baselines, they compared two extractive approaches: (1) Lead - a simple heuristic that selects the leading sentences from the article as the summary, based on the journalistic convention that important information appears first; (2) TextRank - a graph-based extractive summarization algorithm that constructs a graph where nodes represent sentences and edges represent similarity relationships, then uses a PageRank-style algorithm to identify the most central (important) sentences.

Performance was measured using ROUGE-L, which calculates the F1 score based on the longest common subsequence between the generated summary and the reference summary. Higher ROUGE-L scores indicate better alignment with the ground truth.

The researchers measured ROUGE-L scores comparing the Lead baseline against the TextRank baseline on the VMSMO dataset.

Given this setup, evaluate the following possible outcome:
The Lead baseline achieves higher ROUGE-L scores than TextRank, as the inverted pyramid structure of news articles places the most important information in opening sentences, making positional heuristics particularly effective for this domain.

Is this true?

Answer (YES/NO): YES